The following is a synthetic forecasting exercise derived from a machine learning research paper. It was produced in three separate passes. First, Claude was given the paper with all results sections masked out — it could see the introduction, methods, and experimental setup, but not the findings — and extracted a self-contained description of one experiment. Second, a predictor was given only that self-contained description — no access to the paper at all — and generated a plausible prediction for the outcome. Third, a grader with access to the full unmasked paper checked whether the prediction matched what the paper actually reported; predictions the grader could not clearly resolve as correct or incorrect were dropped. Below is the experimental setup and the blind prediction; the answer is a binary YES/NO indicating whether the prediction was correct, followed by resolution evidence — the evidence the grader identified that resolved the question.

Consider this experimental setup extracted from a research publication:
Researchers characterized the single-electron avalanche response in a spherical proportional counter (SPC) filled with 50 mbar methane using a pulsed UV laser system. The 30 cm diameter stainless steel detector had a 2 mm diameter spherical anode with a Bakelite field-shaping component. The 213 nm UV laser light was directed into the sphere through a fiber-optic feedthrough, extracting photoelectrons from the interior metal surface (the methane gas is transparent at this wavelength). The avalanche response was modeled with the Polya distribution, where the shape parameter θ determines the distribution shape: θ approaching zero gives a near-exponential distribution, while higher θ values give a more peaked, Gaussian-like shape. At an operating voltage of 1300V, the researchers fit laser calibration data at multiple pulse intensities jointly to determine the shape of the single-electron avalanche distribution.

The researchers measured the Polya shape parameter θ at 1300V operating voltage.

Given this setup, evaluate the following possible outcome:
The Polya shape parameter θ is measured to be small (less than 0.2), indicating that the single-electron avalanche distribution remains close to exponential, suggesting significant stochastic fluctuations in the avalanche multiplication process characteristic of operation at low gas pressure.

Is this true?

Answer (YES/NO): NO